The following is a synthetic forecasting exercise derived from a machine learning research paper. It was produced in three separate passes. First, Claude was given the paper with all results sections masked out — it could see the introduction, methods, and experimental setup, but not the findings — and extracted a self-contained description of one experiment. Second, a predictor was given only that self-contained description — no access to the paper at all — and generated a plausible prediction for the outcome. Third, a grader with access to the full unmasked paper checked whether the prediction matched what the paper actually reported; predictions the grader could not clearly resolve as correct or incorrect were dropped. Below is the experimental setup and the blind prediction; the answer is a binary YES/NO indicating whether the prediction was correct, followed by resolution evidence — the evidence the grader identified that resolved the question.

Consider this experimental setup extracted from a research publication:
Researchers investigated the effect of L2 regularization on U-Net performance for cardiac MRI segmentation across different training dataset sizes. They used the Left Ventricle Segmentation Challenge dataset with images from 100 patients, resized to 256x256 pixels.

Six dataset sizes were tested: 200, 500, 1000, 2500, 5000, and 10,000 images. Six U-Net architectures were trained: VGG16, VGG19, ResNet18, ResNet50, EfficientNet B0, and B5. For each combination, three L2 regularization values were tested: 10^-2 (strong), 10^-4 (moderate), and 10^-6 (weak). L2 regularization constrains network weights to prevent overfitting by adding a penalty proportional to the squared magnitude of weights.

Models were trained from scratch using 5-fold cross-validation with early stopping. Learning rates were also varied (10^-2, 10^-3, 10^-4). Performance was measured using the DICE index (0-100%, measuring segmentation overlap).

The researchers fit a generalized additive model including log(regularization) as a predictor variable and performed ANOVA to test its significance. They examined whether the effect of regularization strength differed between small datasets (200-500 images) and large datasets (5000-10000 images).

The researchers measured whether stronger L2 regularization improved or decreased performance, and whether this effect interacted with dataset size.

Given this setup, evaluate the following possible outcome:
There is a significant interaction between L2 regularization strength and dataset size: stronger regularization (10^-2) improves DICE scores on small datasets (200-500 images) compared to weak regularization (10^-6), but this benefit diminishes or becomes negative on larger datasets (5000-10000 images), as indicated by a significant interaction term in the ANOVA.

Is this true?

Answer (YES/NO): NO